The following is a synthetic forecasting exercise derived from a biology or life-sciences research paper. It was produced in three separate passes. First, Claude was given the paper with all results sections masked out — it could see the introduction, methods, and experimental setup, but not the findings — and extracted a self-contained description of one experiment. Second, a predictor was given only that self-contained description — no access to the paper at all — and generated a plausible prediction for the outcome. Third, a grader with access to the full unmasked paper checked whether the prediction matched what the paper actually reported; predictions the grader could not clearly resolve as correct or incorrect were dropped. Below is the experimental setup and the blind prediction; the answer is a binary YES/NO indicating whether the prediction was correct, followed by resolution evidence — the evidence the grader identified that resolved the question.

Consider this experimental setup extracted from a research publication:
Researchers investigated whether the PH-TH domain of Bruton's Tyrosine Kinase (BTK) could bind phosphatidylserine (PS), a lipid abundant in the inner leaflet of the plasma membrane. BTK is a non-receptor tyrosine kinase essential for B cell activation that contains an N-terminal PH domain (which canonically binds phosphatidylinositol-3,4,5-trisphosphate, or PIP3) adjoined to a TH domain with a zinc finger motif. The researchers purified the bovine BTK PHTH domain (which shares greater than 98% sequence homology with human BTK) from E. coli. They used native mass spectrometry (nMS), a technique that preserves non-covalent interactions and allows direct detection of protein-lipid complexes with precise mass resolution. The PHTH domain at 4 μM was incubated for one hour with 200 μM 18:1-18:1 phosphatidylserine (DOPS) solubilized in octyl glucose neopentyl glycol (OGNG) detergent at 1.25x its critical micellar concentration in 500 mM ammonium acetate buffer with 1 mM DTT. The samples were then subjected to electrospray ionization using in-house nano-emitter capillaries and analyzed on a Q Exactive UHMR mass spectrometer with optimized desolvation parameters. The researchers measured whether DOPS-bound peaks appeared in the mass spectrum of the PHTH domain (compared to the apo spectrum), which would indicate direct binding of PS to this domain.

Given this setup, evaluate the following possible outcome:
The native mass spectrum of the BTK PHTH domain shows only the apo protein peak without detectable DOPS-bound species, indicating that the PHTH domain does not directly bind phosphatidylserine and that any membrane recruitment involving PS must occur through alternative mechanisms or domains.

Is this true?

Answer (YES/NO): NO